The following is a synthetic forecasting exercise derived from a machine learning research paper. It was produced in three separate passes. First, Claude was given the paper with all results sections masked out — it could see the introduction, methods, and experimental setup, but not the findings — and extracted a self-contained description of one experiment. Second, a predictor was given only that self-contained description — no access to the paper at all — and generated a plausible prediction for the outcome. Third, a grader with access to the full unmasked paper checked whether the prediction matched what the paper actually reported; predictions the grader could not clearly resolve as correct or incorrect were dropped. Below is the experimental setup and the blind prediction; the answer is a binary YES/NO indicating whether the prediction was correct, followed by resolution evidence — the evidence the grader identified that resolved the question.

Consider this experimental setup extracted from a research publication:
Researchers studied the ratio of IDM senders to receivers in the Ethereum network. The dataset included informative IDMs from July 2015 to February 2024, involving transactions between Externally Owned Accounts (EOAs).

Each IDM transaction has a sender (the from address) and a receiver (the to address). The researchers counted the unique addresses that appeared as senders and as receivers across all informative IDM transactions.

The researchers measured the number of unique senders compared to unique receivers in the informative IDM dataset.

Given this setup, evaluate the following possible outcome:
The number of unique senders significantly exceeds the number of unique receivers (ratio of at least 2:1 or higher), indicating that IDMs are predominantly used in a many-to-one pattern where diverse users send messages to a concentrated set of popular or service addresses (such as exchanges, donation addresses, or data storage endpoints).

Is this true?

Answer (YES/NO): NO